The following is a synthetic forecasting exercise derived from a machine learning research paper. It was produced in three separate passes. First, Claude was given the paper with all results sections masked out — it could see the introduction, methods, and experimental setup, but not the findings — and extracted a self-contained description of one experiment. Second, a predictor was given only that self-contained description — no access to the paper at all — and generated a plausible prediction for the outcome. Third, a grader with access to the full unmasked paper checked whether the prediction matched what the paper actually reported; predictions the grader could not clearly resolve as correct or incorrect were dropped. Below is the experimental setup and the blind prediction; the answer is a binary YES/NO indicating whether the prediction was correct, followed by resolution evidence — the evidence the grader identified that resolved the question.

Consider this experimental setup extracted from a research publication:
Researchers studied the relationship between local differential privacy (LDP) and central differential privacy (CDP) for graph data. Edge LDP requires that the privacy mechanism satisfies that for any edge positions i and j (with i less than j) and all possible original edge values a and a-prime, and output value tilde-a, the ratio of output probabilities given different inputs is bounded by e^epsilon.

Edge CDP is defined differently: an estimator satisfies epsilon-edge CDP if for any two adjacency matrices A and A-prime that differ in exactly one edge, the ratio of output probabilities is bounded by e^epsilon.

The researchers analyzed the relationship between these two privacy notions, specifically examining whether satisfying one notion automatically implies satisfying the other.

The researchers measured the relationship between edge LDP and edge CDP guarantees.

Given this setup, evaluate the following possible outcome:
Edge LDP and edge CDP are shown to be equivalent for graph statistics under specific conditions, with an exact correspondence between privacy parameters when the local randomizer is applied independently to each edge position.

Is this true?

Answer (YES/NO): NO